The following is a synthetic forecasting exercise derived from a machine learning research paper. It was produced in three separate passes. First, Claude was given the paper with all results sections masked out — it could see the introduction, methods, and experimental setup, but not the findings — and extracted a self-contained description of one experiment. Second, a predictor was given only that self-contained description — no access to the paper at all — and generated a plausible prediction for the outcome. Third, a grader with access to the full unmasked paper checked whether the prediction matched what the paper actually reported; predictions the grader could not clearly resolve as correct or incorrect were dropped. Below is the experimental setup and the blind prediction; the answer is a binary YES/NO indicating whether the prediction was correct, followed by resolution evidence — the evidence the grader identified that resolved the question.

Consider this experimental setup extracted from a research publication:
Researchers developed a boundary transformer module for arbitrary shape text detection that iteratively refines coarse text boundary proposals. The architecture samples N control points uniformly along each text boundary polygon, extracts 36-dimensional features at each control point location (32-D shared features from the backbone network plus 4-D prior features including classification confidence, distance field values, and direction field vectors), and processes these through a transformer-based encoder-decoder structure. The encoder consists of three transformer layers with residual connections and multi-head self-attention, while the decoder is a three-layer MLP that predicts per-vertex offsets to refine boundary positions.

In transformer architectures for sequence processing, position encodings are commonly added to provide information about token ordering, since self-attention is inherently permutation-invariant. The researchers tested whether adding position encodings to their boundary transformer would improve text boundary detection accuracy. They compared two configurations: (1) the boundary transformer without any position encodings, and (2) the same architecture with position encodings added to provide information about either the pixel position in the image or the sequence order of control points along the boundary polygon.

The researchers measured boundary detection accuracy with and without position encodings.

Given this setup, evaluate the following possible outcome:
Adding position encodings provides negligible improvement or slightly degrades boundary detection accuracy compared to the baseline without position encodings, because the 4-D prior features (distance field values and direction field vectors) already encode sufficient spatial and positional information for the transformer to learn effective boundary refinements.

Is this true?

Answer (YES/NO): YES